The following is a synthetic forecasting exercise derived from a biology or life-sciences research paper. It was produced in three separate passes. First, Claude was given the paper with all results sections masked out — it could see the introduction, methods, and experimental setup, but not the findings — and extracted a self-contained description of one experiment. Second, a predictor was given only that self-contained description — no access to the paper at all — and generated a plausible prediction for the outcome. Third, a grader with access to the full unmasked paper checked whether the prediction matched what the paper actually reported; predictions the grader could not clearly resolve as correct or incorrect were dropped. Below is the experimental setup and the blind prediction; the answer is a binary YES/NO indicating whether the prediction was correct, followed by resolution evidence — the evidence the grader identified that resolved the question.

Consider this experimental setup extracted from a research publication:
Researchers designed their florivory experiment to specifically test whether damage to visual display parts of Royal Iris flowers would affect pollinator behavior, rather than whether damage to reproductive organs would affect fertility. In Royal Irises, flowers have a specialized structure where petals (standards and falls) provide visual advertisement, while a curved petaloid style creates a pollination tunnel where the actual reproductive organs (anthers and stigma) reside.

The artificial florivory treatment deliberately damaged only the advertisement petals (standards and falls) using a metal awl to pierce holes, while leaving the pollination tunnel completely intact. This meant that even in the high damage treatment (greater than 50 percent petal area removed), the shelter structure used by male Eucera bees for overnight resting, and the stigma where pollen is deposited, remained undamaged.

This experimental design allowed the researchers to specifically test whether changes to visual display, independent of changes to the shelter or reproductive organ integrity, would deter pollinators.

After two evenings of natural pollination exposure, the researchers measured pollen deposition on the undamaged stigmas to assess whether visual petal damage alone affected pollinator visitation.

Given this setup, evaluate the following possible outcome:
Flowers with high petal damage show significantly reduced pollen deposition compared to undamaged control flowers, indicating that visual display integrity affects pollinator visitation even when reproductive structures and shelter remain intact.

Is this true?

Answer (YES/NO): NO